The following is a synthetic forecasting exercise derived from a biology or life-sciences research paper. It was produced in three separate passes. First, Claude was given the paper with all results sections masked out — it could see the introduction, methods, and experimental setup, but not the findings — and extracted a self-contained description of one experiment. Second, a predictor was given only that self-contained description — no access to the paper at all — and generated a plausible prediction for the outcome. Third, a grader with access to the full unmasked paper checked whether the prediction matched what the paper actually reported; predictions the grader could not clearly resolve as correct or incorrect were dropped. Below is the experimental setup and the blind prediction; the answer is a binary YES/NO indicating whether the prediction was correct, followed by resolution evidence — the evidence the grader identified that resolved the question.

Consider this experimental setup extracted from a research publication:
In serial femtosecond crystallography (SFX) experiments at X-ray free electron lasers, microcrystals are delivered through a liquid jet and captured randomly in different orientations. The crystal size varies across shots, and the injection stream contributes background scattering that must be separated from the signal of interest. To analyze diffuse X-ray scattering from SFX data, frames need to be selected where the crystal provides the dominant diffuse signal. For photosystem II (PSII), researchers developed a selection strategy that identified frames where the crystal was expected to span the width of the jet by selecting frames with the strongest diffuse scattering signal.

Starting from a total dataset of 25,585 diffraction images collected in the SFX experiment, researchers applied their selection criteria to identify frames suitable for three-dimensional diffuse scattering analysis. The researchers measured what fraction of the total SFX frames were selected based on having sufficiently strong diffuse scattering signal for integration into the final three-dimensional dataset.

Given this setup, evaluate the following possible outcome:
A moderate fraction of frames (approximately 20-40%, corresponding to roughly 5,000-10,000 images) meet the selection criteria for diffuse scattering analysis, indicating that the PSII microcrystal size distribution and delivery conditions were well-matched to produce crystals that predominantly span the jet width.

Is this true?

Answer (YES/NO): NO